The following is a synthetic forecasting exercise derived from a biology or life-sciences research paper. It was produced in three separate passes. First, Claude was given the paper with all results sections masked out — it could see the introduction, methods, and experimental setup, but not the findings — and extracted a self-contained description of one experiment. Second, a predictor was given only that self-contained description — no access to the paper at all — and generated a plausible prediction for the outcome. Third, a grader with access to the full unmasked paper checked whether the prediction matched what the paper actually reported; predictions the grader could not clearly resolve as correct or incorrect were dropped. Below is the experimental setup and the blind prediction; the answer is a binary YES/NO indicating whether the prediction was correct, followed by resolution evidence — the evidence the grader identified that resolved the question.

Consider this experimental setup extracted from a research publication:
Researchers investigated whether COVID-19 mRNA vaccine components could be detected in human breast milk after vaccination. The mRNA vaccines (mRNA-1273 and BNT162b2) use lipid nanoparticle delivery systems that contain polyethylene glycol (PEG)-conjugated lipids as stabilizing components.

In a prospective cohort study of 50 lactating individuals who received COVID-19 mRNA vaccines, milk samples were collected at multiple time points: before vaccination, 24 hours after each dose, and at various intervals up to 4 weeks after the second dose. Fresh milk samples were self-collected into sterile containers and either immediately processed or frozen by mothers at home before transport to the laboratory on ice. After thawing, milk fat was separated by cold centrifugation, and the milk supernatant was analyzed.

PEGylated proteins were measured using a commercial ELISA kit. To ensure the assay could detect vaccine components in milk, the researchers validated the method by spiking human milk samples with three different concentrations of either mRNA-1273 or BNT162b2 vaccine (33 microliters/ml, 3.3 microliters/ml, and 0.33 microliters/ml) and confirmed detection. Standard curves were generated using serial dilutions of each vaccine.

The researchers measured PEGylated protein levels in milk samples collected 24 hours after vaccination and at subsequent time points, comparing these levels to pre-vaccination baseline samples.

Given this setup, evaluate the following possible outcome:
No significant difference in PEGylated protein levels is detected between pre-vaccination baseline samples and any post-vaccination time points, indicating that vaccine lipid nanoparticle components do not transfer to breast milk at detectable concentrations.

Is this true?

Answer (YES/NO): YES